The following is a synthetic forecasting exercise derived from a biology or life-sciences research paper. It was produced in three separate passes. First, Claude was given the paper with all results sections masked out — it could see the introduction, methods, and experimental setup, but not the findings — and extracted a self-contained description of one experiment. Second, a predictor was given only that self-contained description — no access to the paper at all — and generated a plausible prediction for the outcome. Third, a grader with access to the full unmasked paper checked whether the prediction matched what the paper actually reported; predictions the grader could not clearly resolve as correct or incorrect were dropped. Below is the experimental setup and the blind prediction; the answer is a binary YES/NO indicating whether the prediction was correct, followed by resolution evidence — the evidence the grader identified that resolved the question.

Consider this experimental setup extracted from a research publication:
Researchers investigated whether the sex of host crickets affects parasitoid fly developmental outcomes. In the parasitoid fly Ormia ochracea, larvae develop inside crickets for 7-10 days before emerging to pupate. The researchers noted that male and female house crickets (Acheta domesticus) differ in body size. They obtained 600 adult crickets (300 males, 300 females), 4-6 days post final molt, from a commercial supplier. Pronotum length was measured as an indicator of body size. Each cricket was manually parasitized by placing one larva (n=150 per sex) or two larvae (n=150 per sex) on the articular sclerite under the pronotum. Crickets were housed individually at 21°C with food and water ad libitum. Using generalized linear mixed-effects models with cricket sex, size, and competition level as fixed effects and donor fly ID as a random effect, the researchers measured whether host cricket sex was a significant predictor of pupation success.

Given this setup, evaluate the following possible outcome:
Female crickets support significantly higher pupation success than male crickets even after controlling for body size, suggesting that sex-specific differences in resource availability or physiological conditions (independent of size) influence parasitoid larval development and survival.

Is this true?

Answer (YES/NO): NO